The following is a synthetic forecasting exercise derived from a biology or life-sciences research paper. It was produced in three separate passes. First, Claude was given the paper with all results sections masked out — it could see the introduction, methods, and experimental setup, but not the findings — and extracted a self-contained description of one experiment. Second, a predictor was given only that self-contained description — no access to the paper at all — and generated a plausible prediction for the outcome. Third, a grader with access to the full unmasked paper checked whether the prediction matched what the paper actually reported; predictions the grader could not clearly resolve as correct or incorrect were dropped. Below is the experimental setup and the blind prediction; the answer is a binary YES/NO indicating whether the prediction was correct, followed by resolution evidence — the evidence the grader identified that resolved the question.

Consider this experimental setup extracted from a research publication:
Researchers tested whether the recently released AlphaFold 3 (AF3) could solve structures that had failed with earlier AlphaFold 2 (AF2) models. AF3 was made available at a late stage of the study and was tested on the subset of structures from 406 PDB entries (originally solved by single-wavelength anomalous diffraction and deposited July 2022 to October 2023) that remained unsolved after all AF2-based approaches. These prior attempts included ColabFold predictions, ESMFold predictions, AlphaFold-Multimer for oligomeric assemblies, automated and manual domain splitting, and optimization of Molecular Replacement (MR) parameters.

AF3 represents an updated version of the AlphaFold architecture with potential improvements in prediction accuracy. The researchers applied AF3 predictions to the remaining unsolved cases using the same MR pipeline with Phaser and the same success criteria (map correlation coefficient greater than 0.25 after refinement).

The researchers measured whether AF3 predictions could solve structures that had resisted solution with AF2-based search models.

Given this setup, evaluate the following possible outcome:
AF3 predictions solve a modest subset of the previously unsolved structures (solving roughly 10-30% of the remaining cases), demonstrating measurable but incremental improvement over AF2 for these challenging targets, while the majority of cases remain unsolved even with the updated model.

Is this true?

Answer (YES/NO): NO